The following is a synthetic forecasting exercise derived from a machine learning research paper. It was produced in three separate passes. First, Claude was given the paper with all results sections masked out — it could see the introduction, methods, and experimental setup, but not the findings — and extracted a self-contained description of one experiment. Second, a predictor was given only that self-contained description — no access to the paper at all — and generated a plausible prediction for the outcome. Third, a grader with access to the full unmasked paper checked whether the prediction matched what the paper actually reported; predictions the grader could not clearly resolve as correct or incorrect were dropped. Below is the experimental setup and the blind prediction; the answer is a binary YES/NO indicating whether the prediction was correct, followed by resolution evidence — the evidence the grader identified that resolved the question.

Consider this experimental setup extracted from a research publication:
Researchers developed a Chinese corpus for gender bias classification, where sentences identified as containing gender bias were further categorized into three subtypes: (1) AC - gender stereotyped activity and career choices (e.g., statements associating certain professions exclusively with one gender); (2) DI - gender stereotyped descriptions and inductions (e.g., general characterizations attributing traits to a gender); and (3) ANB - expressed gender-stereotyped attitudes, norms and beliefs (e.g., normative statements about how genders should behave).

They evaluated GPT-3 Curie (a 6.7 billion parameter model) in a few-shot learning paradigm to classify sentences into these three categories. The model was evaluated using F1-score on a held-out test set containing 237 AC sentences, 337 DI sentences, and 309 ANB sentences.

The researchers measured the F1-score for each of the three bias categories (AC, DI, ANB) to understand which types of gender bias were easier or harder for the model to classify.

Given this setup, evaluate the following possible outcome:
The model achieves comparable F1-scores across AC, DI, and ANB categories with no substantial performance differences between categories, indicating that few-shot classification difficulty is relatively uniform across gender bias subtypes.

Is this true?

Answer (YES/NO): NO